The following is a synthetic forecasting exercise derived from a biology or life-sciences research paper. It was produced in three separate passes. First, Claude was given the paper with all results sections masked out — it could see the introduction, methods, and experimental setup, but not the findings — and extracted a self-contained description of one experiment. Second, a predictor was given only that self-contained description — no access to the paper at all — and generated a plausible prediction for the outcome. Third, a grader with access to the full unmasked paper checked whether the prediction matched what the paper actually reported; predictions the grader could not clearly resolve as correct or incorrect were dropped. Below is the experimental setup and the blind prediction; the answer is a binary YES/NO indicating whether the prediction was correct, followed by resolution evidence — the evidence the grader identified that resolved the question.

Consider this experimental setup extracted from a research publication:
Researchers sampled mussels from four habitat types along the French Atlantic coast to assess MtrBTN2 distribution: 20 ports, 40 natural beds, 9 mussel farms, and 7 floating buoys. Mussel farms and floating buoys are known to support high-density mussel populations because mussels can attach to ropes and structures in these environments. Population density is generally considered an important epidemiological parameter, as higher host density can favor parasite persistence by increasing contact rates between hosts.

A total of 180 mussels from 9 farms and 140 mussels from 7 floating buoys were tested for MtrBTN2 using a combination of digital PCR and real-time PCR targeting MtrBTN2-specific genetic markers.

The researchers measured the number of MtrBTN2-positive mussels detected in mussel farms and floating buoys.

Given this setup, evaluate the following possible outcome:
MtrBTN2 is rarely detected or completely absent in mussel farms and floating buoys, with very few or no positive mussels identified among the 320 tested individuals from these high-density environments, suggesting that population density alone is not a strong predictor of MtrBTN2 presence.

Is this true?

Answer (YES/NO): YES